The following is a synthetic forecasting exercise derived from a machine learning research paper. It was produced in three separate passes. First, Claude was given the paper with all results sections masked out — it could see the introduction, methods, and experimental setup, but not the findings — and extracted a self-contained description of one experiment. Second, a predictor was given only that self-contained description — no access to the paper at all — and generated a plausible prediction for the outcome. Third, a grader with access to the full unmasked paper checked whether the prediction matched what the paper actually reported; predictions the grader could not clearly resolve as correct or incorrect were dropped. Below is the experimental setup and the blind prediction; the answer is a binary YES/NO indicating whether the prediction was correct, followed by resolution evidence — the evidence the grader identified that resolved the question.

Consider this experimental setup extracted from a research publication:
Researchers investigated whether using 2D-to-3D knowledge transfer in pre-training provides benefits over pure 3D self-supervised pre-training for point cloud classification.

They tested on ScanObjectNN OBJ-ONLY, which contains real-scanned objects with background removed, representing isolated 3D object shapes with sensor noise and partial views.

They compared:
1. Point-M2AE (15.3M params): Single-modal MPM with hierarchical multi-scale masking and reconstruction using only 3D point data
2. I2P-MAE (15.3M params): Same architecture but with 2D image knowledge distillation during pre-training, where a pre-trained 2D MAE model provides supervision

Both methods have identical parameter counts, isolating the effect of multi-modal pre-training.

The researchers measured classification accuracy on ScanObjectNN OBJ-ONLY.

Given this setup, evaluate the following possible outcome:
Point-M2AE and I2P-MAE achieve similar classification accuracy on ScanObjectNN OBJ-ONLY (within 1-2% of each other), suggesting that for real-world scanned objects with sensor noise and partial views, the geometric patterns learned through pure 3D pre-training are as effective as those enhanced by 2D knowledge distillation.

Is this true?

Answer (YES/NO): NO